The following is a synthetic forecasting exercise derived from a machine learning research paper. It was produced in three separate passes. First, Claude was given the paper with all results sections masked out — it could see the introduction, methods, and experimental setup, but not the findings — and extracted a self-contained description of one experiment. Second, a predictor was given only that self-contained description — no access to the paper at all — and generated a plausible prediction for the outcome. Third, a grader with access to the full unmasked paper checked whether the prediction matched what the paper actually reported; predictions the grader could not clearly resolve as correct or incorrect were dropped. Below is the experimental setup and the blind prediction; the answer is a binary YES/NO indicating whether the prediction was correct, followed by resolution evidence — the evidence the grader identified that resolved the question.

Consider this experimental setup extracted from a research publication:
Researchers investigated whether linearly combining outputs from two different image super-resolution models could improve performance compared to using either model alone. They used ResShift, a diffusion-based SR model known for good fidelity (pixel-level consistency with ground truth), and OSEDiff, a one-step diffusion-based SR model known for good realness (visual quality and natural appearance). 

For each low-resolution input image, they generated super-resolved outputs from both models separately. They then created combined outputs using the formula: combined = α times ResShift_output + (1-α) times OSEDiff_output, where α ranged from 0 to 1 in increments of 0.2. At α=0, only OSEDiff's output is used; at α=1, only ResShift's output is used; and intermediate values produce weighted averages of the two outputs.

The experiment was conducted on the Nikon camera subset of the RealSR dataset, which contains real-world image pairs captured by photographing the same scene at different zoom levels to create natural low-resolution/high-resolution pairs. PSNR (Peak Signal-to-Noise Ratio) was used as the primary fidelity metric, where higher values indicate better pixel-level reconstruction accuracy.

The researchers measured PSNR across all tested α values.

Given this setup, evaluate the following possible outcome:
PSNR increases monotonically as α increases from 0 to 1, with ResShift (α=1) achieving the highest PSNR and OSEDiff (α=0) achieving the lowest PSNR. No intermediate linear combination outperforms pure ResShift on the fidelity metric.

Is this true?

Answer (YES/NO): NO